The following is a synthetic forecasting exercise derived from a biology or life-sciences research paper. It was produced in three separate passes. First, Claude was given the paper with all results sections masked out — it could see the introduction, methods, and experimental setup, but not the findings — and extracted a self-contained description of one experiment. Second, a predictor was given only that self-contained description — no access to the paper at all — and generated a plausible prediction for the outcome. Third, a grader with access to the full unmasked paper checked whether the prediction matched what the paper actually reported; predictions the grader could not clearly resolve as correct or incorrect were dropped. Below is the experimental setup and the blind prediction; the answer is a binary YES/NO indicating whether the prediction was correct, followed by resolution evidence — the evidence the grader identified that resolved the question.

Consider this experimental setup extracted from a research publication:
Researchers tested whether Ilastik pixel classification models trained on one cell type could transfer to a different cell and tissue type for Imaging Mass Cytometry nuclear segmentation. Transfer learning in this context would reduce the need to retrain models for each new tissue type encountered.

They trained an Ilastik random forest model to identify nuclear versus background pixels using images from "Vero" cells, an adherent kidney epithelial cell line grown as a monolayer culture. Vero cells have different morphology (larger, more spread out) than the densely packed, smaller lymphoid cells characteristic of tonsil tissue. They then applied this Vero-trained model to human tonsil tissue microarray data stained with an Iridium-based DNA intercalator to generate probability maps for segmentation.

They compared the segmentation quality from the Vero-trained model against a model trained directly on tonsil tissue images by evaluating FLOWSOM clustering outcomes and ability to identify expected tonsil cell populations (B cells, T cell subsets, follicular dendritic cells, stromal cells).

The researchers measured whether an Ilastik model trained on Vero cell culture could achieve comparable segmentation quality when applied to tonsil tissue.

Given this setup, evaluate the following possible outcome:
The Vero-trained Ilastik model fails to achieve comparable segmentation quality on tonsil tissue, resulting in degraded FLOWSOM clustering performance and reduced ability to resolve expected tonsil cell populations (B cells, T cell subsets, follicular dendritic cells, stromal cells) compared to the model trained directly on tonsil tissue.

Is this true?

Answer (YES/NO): NO